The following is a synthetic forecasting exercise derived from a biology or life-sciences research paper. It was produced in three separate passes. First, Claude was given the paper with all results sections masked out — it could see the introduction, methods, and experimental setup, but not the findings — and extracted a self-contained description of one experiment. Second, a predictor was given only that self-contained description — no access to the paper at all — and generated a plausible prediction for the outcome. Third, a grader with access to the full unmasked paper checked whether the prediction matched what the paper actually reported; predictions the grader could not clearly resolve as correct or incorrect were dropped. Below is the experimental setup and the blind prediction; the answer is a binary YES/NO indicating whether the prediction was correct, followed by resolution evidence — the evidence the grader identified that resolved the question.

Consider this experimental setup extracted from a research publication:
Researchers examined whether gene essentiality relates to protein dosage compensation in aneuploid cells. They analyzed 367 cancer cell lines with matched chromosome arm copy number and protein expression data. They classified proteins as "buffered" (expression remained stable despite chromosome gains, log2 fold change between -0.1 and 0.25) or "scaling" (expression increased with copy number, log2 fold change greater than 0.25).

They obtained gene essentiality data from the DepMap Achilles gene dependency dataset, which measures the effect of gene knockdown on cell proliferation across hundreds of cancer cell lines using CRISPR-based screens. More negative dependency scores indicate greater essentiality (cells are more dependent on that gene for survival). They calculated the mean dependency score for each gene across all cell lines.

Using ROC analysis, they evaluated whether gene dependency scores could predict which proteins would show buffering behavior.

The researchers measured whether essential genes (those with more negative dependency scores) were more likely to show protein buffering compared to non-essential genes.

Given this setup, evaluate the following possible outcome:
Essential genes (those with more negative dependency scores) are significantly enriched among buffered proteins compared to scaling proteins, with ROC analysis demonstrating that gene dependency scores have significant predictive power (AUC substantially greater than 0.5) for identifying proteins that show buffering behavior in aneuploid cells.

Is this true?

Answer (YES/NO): YES